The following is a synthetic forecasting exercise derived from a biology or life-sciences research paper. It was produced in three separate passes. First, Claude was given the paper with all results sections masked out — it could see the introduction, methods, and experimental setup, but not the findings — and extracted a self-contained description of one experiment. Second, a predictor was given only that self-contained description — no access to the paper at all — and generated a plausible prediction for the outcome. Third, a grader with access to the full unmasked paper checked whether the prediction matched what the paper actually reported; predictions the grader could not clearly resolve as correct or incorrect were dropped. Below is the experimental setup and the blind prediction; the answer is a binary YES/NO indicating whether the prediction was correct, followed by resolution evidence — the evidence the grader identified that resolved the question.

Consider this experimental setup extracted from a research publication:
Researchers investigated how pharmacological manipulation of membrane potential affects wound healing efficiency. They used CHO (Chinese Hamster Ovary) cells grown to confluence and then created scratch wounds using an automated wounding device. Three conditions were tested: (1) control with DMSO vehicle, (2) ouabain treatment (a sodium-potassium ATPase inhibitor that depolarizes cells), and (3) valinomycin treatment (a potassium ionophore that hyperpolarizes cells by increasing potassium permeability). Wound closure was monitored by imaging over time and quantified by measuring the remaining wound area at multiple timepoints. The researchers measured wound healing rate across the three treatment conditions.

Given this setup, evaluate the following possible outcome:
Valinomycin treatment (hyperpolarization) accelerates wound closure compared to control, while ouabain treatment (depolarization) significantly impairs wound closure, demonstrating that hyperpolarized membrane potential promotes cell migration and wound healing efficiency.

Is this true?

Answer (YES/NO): NO